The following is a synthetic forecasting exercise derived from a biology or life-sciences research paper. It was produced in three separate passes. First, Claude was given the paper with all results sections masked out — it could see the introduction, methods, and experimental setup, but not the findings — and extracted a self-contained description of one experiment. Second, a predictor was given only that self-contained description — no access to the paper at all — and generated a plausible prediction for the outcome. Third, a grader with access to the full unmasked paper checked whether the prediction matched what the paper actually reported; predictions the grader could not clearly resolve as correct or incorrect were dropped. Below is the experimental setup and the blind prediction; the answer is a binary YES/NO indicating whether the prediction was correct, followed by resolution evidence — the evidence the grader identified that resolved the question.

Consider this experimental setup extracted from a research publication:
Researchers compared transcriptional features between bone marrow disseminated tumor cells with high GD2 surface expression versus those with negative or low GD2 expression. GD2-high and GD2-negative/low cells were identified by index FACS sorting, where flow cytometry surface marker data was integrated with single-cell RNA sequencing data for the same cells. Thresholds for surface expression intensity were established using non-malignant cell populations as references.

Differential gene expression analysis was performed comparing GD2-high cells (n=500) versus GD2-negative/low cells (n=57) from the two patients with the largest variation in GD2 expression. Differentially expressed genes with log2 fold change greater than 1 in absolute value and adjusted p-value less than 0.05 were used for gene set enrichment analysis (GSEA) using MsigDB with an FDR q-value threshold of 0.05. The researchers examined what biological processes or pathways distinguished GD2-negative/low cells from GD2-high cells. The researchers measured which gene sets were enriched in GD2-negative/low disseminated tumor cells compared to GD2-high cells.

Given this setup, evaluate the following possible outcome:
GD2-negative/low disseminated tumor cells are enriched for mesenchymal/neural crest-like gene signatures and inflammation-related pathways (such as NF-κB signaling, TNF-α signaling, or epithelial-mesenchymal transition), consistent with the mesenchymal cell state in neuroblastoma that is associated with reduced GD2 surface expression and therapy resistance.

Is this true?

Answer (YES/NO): YES